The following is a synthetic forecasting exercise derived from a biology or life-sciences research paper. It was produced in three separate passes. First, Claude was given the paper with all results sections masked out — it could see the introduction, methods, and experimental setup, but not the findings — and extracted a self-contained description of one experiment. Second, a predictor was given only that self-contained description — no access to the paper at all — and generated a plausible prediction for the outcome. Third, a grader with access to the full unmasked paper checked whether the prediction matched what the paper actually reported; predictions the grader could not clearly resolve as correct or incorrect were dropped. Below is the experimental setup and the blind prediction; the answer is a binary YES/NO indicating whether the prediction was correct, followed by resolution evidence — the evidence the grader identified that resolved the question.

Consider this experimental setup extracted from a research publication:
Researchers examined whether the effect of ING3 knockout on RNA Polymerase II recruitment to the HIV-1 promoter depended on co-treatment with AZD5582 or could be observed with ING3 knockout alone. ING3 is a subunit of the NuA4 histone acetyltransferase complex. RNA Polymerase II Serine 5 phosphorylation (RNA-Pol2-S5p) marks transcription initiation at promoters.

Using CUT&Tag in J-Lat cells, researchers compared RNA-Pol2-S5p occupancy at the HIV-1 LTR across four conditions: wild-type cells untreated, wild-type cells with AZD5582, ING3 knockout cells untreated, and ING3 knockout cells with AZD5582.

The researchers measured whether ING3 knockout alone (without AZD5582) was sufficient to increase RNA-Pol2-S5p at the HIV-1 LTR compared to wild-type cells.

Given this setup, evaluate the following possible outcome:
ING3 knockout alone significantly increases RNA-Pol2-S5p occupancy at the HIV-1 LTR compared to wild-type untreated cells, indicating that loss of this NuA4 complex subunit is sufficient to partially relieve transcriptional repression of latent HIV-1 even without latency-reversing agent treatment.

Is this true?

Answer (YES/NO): NO